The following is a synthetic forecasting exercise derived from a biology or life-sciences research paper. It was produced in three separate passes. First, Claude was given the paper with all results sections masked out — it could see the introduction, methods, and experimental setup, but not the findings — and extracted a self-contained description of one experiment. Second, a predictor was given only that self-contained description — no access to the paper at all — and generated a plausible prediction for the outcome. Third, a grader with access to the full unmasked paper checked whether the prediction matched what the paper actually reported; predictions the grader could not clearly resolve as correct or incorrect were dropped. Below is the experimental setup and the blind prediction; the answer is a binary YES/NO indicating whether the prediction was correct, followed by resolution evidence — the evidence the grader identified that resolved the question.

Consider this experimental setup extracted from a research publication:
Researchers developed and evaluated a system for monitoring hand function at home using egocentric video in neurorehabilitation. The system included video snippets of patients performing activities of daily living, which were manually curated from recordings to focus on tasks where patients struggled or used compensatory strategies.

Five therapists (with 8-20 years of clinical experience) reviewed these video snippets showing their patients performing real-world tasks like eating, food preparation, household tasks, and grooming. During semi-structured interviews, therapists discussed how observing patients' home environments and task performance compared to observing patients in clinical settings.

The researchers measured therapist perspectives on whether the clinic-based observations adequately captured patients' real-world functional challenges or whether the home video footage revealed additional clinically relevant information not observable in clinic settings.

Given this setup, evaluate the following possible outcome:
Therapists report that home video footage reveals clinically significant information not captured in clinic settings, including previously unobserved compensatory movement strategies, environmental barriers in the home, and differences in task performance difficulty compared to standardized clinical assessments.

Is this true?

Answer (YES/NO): YES